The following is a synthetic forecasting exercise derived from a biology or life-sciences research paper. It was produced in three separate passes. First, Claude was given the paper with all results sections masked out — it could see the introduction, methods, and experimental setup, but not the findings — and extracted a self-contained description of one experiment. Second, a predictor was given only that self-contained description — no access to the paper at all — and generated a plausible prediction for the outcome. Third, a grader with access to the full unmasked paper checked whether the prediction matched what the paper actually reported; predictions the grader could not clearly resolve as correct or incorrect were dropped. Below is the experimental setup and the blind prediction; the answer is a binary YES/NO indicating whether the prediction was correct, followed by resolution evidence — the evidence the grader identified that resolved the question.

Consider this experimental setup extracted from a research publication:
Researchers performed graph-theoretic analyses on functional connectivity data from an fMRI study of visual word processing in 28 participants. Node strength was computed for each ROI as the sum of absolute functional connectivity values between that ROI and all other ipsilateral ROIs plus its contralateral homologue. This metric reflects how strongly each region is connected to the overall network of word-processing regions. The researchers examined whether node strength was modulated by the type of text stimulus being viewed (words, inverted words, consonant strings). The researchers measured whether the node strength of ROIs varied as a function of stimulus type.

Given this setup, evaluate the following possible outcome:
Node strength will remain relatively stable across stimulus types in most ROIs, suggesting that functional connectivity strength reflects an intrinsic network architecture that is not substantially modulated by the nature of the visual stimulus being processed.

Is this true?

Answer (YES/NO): YES